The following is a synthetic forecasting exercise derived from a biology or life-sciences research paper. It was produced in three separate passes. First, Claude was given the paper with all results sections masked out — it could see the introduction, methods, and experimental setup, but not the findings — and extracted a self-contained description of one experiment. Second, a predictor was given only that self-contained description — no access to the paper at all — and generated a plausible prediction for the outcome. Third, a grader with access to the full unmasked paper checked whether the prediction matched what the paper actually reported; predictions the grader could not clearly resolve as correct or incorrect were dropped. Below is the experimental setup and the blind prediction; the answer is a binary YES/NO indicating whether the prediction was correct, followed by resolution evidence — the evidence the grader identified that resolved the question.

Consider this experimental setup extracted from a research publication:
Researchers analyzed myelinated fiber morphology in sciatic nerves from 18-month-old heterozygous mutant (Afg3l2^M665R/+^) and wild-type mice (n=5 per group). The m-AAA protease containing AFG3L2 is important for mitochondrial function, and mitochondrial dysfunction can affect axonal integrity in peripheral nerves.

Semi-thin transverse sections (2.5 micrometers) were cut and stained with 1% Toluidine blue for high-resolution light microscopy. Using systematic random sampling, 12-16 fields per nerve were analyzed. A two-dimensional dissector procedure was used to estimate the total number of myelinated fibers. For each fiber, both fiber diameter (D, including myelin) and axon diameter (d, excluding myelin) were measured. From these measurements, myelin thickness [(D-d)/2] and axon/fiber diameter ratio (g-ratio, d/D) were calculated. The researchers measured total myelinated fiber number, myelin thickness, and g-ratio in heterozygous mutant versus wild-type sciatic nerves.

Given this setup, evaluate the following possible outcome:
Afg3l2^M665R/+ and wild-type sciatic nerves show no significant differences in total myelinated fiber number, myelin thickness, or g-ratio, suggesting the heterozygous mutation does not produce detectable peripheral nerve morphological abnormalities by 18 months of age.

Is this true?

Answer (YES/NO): YES